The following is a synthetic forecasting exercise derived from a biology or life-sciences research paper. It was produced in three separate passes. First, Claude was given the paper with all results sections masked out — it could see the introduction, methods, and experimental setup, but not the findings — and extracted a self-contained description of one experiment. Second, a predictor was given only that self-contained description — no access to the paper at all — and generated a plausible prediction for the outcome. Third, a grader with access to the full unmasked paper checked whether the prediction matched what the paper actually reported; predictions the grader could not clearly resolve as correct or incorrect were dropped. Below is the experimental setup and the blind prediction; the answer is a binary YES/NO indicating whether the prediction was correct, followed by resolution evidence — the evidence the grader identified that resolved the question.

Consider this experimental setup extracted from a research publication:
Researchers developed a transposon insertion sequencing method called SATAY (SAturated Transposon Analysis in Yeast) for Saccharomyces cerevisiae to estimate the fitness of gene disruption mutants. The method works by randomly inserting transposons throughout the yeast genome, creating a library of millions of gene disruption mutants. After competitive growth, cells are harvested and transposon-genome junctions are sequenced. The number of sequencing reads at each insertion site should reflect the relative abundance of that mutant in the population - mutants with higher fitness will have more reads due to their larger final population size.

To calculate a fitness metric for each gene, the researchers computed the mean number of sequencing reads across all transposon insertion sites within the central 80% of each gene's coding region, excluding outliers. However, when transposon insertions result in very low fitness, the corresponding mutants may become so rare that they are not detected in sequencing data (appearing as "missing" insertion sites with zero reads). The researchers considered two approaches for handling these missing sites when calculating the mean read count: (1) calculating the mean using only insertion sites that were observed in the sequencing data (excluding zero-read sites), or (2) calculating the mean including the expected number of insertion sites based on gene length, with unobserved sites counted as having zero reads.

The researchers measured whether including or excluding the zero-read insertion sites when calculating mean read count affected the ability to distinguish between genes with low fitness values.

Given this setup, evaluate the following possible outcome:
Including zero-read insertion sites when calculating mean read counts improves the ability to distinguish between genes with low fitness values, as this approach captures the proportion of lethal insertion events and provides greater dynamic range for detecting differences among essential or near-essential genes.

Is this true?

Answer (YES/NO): YES